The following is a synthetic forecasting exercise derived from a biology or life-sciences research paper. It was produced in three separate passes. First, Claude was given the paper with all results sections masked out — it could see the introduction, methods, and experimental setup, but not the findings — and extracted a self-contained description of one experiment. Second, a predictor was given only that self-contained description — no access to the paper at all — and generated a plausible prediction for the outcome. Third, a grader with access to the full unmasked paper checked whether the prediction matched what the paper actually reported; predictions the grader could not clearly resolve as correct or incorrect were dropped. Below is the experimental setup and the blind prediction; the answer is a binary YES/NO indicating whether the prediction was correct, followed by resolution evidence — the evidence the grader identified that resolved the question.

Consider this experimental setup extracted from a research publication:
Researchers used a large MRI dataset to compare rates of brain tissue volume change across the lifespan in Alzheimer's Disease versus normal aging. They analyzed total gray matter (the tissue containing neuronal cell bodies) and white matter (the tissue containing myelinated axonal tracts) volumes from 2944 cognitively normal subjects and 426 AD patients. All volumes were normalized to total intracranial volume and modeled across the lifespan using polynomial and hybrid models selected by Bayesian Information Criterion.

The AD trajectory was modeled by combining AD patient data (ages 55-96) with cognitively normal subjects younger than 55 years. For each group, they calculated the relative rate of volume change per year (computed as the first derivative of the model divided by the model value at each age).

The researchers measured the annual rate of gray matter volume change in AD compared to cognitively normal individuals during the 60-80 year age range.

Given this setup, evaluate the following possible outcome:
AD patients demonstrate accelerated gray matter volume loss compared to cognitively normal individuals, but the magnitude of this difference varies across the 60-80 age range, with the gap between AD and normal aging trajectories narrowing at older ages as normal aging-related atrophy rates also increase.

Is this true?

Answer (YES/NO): YES